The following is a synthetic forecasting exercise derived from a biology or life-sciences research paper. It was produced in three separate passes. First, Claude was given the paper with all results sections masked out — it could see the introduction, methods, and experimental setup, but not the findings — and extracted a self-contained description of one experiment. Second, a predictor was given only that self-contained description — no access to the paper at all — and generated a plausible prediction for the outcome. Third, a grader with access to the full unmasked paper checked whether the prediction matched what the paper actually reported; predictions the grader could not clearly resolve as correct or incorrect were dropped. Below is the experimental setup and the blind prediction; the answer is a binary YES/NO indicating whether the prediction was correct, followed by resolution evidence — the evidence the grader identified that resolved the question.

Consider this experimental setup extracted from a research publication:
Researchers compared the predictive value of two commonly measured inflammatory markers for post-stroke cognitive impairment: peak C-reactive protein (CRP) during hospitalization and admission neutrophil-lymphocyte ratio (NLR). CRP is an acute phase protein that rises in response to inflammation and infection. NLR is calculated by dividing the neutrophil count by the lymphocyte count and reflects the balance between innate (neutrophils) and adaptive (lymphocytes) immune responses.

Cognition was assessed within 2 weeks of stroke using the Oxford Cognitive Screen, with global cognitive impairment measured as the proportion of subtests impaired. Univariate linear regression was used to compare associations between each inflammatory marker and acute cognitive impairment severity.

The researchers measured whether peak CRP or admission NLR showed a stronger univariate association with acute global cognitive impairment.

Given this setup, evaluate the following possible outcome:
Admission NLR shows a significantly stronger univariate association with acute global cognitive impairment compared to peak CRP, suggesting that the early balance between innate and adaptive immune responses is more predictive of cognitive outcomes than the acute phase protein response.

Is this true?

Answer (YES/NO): NO